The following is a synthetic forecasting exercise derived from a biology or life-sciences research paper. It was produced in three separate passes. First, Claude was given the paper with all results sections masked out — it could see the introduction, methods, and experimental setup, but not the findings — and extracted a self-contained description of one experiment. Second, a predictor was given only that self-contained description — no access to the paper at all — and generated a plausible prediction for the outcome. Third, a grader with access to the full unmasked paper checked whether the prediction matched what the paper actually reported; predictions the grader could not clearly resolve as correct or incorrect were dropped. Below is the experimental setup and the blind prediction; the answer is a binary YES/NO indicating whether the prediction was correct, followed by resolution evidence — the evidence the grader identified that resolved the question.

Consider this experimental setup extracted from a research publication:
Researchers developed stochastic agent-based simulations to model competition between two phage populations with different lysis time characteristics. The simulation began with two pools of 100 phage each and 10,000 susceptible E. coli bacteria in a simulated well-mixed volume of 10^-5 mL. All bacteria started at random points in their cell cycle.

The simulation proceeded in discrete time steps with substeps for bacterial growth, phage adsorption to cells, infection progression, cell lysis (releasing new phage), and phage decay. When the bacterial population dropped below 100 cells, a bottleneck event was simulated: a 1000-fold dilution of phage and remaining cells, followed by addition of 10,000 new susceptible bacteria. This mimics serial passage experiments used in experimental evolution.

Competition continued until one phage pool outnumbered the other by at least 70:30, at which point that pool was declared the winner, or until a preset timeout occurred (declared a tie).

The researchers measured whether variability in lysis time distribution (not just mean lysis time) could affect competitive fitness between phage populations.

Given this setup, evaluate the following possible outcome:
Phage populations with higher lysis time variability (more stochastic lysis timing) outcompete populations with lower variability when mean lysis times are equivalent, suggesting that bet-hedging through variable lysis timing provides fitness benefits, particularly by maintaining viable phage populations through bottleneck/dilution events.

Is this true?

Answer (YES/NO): YES